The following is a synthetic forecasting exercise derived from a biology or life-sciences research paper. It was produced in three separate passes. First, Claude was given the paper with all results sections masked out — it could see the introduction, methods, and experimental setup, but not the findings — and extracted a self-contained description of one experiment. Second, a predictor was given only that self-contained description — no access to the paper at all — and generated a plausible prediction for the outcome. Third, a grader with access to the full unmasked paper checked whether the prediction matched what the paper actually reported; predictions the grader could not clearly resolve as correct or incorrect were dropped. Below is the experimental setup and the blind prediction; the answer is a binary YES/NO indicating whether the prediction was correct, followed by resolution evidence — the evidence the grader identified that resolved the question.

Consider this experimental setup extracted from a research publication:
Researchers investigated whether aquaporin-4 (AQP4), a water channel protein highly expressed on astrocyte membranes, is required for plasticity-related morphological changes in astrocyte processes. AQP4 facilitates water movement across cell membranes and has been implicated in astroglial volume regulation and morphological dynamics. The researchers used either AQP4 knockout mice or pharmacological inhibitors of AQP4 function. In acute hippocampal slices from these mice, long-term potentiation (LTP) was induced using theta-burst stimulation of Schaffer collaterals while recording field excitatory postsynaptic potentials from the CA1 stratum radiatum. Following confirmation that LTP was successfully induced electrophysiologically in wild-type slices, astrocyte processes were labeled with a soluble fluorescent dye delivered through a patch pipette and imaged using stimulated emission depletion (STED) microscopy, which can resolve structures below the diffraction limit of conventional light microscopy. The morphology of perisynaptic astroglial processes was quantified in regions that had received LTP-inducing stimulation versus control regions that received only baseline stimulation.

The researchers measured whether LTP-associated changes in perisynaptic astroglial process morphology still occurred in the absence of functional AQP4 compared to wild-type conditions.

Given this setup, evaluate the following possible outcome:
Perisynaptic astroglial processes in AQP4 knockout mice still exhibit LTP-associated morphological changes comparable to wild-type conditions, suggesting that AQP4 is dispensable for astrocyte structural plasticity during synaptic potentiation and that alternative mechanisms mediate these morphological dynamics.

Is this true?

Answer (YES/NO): YES